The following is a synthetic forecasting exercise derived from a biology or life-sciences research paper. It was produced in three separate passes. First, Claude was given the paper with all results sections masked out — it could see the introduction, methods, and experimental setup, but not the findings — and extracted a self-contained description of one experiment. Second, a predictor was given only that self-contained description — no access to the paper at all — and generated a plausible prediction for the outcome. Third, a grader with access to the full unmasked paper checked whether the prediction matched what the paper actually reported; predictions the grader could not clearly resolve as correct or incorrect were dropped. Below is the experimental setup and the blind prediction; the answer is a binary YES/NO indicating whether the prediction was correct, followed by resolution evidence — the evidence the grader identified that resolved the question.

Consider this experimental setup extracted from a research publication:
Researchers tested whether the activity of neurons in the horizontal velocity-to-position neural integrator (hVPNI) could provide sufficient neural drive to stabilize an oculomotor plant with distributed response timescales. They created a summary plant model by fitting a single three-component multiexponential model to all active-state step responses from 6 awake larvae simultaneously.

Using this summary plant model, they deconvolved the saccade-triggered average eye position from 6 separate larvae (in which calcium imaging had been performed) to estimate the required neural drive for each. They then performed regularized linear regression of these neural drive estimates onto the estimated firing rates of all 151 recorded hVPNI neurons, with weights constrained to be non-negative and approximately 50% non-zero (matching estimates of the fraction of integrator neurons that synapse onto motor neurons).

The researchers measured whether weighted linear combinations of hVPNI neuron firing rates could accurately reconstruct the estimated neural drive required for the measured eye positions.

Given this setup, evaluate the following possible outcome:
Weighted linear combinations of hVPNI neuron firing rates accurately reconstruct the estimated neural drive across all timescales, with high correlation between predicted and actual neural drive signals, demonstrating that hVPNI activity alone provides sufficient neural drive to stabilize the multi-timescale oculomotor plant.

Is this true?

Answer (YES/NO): YES